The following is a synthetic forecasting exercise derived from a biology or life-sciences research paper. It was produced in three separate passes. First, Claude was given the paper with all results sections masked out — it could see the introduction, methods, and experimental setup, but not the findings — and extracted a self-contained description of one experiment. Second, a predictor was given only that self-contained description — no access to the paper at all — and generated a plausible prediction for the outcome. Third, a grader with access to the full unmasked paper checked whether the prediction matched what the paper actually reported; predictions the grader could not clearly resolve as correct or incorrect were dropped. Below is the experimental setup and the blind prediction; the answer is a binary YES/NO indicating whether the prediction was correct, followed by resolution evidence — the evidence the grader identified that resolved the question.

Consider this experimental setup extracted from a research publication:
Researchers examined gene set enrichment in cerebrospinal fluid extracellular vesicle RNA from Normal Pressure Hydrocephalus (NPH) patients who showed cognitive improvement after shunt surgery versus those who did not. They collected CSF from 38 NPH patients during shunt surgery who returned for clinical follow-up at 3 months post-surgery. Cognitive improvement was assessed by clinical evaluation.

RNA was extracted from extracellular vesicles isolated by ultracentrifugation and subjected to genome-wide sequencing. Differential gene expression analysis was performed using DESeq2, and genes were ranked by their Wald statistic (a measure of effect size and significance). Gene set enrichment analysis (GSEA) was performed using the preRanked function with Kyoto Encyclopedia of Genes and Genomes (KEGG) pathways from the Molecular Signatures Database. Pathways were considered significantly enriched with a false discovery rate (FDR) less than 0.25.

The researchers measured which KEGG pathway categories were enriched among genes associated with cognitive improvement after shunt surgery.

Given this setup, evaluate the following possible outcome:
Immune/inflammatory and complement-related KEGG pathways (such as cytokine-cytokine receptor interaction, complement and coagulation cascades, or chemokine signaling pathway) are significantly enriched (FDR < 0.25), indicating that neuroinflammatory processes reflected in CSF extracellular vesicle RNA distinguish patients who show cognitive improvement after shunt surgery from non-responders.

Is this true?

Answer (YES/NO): NO